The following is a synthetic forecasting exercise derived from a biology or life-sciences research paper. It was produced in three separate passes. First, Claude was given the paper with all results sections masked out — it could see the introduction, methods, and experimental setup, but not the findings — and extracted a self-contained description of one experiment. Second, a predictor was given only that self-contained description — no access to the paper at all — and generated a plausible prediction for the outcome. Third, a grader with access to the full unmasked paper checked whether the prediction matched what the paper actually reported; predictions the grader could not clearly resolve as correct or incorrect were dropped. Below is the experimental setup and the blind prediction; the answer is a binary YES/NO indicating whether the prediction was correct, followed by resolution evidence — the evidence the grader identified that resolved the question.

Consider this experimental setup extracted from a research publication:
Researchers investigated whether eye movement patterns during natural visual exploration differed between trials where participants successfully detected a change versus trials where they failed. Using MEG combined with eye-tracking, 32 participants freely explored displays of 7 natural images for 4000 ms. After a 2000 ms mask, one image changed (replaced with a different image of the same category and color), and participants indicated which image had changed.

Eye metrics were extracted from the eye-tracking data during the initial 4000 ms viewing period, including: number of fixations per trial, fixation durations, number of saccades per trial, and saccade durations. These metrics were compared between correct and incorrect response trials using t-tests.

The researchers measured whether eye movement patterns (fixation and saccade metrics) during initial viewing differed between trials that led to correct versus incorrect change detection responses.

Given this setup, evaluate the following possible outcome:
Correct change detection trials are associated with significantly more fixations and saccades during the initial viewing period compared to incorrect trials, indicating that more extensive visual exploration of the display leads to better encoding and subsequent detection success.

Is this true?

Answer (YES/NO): NO